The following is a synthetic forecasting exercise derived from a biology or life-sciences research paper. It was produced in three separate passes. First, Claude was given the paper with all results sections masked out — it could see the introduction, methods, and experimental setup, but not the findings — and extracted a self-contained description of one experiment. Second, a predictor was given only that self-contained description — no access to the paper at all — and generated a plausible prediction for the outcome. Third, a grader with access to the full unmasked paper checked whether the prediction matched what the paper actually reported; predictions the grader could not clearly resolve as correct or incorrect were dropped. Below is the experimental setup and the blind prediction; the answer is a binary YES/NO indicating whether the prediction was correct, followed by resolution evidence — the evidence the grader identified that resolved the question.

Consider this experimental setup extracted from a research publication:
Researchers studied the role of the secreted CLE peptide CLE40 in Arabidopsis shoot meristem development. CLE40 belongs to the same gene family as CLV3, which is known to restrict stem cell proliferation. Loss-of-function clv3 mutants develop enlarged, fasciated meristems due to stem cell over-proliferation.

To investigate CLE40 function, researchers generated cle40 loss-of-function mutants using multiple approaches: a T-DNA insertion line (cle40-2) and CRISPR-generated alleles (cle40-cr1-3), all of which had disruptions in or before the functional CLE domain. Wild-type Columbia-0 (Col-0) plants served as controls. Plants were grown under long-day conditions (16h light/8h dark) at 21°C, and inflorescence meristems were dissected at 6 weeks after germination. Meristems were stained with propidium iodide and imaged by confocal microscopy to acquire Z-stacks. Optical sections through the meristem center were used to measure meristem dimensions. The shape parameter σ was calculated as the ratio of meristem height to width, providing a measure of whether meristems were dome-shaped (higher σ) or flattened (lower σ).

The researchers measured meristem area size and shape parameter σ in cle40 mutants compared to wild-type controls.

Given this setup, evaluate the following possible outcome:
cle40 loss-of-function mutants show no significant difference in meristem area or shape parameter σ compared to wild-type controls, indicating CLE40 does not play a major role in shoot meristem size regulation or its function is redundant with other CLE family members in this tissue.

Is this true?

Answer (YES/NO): NO